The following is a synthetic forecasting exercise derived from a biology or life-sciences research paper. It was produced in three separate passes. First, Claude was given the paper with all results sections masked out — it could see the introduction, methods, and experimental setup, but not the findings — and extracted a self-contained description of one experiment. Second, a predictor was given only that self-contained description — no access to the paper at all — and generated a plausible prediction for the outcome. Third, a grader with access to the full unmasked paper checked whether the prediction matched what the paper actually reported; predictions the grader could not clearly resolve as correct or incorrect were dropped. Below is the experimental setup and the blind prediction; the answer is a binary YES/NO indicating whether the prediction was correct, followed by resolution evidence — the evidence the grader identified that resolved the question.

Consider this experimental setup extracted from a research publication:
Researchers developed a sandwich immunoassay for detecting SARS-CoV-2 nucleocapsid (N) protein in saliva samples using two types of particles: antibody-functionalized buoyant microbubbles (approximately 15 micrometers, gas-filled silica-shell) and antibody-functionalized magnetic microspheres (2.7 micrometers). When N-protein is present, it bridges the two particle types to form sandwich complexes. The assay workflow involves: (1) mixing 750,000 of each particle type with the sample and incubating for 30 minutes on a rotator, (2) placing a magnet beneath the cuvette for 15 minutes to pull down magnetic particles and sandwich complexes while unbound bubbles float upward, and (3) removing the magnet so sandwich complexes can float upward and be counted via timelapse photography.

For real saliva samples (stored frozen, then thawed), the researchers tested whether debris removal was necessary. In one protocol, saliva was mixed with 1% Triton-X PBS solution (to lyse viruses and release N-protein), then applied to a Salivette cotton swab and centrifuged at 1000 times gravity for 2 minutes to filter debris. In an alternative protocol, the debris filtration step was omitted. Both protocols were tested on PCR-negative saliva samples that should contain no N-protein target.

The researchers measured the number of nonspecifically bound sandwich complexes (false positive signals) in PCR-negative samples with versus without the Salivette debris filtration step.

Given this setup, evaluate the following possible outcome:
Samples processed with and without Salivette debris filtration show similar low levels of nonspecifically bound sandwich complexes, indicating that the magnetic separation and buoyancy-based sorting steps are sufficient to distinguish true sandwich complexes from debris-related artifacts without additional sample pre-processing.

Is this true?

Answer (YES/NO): NO